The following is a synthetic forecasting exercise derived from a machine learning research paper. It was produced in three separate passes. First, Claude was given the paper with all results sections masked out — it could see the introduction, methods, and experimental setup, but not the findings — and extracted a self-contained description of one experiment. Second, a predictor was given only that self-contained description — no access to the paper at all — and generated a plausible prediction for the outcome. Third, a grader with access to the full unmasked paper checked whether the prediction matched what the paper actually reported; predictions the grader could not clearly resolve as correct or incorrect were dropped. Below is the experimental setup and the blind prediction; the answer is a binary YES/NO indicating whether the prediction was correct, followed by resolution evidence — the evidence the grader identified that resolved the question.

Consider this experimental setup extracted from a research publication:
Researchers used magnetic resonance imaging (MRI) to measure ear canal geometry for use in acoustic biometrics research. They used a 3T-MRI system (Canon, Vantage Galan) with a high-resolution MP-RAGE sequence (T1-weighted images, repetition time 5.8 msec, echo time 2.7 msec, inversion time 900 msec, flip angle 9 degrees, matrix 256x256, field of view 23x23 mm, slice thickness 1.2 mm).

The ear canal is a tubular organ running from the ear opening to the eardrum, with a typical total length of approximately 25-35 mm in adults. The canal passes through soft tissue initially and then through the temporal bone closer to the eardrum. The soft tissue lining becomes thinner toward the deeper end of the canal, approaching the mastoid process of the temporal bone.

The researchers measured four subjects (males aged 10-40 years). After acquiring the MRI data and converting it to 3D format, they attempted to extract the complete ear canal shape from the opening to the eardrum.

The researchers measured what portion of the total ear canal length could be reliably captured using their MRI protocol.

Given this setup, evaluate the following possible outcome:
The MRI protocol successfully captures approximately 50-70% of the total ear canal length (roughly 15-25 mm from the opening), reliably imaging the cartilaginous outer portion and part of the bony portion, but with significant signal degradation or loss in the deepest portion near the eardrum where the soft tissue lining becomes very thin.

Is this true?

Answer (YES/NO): NO